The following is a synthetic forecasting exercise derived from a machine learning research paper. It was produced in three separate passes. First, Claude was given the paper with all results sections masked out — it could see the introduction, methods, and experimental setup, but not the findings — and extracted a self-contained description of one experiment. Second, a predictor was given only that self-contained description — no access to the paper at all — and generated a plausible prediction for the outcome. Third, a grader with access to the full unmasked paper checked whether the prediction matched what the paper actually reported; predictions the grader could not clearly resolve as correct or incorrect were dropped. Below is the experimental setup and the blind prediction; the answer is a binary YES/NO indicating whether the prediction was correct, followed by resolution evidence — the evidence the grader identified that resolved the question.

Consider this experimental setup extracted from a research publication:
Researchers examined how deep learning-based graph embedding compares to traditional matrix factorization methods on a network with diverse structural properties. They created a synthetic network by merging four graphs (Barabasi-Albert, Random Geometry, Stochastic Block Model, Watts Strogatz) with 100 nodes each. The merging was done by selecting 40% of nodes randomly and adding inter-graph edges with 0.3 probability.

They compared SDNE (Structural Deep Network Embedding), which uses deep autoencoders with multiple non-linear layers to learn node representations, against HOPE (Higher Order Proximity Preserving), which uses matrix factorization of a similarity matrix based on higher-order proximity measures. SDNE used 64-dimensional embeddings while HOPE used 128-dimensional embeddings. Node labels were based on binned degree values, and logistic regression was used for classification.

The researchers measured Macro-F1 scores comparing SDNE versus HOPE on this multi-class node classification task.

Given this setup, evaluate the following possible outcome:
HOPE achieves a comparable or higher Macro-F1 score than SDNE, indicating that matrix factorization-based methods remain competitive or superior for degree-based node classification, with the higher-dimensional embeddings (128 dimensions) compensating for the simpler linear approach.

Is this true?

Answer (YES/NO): NO